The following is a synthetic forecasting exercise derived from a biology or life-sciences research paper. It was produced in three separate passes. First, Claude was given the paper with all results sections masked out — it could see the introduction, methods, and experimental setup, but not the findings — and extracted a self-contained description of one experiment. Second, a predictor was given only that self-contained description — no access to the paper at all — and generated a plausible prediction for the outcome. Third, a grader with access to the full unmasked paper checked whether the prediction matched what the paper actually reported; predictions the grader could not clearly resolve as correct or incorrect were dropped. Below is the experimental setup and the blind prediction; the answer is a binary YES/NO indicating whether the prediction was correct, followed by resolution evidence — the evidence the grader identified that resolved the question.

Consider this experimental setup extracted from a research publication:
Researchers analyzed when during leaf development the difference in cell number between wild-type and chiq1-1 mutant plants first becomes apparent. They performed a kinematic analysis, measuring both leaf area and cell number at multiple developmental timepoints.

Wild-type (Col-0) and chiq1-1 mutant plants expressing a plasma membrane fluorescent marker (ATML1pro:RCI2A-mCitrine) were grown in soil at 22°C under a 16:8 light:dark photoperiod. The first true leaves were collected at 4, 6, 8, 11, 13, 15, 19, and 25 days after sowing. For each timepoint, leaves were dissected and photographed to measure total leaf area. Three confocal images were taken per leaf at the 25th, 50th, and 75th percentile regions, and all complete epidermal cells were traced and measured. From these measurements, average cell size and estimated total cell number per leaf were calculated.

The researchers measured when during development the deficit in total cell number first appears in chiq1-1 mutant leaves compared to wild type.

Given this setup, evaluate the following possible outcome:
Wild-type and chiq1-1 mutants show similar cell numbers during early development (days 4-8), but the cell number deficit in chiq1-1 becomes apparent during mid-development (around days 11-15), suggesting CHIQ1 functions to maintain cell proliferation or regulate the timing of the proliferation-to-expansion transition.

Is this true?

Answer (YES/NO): NO